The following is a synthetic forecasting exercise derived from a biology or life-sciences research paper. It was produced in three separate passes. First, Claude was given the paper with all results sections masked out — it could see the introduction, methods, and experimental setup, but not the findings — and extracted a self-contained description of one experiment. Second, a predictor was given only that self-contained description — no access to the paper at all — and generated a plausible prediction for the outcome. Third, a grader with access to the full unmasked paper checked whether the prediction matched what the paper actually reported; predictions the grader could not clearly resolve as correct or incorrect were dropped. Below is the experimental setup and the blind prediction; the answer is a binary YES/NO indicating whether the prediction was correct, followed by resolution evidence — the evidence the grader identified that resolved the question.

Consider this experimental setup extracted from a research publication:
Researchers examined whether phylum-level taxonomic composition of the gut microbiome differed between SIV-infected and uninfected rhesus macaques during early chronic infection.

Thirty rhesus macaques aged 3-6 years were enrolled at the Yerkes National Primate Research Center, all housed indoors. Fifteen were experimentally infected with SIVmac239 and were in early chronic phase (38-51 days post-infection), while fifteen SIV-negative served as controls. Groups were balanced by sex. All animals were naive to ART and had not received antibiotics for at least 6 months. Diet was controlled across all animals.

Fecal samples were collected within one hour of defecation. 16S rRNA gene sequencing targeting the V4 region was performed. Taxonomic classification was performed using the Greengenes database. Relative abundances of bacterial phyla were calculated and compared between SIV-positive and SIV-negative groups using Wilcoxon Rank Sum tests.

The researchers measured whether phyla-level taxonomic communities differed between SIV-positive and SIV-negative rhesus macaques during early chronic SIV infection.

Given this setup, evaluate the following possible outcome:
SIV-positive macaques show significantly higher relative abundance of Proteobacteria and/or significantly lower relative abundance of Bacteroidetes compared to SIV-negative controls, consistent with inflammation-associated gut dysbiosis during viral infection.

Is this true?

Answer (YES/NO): NO